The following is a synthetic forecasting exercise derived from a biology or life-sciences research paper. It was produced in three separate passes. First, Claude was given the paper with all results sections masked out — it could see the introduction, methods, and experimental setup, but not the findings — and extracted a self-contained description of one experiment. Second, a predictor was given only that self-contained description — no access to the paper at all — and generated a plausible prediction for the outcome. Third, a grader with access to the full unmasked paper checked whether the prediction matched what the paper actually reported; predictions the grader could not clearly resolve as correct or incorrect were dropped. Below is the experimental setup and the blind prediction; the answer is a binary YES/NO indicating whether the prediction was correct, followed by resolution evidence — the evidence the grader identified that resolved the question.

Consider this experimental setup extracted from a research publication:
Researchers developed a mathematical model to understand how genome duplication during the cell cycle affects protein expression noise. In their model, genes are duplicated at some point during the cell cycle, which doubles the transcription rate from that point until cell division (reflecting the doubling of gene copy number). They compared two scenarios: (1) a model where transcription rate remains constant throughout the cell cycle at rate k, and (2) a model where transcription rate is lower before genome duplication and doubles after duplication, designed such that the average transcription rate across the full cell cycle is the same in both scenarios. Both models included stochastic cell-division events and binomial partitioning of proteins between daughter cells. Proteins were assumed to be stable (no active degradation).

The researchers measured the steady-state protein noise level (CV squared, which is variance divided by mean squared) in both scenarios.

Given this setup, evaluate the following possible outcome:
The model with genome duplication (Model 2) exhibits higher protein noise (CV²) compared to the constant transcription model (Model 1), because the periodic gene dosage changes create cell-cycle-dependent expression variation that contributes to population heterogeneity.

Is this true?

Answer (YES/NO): NO